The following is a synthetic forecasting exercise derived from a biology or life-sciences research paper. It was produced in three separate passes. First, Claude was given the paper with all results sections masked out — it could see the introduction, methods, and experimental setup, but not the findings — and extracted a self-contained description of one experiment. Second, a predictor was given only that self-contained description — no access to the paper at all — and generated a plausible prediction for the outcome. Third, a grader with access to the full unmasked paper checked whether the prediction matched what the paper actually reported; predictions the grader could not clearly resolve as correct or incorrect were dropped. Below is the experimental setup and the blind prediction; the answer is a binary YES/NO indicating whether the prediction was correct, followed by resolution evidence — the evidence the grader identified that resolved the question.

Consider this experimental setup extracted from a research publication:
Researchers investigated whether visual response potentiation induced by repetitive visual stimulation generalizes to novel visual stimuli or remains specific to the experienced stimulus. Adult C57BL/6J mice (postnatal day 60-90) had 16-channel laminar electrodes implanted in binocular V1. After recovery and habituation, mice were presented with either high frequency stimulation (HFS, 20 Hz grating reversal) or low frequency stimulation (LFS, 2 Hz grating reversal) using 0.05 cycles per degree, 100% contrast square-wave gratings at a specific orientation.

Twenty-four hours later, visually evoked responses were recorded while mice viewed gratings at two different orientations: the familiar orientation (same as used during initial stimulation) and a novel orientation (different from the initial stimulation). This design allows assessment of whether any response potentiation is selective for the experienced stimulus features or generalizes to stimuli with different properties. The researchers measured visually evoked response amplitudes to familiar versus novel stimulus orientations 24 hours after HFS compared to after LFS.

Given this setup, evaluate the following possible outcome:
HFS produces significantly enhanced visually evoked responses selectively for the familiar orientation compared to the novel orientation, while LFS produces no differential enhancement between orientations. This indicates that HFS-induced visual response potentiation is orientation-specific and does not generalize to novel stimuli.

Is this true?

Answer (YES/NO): NO